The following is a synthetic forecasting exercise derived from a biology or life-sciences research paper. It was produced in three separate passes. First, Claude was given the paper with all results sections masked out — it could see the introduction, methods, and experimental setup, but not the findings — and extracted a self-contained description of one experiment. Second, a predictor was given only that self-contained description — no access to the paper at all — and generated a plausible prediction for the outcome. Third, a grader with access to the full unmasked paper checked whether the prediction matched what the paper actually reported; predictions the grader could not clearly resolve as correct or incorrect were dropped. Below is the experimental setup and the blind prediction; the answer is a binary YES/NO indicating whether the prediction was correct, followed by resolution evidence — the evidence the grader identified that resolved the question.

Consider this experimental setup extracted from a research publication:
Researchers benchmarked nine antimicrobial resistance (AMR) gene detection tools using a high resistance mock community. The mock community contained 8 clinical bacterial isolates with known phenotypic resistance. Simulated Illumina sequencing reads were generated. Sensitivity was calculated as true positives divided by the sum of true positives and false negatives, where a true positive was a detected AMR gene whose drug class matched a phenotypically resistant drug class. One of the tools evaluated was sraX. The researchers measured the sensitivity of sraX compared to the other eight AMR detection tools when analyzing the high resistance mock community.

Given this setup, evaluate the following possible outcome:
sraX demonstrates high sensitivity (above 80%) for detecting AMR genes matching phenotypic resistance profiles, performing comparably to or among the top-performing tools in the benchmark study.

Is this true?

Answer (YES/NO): NO